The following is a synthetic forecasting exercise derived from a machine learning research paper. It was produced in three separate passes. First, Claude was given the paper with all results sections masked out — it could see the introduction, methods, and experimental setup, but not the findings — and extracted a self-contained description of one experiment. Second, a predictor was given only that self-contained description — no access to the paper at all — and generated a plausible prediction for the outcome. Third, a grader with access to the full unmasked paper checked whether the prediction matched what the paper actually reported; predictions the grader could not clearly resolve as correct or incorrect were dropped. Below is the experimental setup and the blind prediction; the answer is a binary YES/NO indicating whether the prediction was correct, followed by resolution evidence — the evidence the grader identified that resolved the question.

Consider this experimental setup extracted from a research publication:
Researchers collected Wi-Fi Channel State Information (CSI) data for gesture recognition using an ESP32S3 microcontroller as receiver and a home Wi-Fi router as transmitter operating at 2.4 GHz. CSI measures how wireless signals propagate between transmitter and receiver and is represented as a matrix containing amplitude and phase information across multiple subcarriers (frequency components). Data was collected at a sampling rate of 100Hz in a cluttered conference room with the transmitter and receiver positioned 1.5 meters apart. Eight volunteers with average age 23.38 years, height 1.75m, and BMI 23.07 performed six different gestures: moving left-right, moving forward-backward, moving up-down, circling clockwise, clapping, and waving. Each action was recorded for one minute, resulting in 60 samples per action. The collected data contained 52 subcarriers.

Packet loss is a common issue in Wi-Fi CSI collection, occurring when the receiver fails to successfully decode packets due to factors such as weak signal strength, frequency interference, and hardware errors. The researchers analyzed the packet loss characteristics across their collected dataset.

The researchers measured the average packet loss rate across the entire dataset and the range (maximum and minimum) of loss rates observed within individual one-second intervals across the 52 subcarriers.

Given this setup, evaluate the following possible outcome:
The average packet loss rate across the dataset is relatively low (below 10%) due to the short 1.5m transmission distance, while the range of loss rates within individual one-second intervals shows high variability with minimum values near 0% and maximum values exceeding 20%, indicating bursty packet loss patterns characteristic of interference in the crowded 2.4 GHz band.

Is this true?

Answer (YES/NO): NO